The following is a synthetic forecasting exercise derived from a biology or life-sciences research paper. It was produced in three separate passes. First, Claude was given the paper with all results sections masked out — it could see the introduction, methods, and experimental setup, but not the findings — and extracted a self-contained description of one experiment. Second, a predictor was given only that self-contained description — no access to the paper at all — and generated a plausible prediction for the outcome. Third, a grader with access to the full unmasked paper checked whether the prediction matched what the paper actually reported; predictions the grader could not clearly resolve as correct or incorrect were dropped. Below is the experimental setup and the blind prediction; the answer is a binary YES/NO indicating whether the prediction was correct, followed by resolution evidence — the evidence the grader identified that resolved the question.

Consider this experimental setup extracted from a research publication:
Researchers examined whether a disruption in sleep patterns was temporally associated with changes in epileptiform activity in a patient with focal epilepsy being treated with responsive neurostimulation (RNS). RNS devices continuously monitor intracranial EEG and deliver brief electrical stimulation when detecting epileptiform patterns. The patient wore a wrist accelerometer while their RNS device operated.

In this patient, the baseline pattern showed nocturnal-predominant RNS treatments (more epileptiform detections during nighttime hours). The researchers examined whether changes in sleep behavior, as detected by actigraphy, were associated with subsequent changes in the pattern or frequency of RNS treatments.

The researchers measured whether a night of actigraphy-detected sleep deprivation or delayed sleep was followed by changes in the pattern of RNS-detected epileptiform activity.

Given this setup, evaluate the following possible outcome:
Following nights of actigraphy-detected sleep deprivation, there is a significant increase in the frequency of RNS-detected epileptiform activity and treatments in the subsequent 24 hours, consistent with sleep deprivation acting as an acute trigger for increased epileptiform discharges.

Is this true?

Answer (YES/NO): YES